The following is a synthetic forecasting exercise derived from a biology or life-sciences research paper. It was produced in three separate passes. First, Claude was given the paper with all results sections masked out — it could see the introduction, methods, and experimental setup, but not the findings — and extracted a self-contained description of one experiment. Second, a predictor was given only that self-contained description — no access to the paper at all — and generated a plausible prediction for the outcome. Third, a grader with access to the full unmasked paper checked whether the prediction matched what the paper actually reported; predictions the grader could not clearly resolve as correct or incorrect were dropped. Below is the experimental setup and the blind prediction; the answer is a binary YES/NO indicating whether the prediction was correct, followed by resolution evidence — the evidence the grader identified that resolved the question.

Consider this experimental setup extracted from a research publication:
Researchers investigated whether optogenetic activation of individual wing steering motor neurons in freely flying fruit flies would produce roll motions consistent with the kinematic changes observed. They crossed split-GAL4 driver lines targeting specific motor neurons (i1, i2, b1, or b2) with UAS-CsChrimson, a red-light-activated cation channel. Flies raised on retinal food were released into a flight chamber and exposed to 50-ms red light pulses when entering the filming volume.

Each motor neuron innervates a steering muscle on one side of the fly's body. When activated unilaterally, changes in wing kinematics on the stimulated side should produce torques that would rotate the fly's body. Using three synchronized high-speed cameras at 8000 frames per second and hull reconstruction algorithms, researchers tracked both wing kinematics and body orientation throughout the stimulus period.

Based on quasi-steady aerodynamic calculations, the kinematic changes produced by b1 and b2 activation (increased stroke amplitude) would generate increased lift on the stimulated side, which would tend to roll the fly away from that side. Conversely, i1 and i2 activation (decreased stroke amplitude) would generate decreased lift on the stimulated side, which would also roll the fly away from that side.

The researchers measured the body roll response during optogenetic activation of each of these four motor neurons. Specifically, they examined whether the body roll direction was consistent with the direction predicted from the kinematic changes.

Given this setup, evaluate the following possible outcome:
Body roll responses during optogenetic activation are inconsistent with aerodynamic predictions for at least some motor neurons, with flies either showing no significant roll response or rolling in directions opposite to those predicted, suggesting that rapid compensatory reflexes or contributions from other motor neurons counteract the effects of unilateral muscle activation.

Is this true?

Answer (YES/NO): NO